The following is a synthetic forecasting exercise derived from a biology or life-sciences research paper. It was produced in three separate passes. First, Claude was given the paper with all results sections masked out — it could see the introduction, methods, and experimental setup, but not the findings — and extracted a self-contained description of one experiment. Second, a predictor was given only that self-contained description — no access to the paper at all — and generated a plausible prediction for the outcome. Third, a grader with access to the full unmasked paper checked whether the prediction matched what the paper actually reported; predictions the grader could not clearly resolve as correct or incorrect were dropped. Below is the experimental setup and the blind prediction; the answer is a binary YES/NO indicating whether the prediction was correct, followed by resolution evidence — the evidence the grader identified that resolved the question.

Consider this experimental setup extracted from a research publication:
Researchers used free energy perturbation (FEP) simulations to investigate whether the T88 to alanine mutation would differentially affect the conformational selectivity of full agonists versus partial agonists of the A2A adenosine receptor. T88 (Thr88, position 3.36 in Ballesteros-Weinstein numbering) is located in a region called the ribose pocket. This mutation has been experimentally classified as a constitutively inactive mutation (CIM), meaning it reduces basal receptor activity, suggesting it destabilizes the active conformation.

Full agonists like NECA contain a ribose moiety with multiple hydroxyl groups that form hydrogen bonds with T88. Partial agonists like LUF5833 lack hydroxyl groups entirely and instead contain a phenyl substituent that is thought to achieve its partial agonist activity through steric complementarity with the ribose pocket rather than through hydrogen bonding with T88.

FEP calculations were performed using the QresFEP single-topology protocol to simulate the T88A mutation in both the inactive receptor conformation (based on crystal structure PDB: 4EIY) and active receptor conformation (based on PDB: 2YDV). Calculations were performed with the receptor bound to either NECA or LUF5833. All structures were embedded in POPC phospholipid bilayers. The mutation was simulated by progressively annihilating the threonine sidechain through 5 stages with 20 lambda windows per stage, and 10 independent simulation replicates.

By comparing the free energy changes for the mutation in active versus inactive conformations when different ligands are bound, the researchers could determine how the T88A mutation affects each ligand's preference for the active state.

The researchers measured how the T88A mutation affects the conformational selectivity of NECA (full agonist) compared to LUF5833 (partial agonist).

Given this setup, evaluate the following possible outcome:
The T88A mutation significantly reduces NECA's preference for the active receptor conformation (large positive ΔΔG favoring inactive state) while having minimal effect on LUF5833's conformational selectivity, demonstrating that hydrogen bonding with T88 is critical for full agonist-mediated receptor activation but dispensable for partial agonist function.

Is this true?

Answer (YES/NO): NO